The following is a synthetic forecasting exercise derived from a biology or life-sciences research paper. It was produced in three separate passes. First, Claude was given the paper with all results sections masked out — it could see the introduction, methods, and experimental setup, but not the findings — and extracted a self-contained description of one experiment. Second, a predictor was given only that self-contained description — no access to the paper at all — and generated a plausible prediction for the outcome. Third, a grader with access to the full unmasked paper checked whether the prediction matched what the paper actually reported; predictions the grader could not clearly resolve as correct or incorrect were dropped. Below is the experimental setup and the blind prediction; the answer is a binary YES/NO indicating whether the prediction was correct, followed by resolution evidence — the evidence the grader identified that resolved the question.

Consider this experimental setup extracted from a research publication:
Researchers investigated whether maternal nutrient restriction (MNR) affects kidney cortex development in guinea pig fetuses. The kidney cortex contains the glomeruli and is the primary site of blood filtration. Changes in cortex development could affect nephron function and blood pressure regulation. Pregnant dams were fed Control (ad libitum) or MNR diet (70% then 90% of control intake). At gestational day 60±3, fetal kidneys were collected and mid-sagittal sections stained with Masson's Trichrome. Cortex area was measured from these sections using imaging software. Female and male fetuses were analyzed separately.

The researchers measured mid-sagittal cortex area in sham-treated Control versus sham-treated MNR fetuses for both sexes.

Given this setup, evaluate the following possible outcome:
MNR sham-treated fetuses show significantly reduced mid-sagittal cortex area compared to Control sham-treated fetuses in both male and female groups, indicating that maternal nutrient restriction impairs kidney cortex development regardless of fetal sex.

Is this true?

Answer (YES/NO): NO